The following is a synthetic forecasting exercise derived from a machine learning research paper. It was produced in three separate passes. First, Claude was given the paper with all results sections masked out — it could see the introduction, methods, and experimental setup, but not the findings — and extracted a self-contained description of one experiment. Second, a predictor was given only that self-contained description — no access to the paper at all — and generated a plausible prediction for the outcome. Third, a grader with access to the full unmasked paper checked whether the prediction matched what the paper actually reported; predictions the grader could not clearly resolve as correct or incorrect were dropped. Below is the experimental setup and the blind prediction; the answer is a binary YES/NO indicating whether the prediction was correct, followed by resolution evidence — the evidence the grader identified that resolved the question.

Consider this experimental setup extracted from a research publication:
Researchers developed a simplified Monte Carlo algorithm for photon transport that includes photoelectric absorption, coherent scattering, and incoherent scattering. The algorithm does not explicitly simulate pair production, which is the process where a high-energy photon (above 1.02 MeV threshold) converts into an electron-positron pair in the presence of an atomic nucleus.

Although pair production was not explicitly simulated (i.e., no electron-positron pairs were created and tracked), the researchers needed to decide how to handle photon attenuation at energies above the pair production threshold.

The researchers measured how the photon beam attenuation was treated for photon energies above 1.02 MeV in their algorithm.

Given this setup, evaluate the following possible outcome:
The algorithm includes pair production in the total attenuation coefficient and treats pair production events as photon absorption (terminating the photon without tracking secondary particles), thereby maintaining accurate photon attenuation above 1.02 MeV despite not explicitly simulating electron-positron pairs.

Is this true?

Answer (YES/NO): YES